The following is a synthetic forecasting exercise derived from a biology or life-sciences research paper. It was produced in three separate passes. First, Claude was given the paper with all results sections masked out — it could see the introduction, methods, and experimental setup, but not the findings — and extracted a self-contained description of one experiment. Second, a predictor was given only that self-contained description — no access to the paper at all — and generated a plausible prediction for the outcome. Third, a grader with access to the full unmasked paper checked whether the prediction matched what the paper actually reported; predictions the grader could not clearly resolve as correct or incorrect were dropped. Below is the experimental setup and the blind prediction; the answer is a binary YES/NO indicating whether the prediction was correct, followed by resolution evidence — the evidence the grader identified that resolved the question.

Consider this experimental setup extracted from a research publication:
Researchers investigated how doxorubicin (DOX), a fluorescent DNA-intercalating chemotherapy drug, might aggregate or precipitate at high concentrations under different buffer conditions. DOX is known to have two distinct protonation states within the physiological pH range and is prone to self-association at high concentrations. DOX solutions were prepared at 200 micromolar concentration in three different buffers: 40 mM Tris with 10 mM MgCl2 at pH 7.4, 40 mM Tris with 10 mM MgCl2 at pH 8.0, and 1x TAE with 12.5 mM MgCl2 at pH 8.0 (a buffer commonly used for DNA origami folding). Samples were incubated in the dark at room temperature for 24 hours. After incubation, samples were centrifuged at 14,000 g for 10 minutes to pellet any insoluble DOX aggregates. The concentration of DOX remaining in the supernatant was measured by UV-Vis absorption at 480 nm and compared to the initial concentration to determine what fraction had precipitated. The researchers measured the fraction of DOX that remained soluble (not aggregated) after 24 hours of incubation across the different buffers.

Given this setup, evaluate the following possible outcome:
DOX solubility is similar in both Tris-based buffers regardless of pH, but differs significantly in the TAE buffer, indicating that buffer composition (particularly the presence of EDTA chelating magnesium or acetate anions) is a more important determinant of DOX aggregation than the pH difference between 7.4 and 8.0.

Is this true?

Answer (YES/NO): NO